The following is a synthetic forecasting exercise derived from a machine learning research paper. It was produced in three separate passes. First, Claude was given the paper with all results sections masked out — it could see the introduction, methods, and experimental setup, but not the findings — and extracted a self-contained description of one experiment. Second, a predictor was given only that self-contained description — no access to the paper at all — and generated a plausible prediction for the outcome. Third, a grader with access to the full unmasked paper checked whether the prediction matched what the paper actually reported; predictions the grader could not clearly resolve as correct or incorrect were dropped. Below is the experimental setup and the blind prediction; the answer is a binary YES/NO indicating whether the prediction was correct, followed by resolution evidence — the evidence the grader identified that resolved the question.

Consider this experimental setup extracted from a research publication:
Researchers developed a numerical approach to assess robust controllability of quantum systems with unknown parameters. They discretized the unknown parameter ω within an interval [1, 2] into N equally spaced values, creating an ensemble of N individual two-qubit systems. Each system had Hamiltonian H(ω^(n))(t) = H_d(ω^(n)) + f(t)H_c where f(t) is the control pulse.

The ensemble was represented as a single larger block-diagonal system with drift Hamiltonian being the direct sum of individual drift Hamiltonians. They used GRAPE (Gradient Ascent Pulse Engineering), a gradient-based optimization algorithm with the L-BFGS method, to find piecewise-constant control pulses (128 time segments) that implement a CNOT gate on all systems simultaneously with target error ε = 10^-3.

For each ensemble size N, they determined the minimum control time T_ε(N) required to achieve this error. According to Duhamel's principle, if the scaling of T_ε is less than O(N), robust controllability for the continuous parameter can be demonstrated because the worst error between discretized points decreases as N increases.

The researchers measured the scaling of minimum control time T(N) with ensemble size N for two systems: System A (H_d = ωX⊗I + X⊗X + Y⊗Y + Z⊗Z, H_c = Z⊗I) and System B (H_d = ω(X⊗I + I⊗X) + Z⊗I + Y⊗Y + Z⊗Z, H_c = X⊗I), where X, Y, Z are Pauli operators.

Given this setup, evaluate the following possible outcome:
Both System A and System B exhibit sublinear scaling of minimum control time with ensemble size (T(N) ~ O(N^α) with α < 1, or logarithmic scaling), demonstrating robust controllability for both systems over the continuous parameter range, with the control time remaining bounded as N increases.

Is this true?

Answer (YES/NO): YES